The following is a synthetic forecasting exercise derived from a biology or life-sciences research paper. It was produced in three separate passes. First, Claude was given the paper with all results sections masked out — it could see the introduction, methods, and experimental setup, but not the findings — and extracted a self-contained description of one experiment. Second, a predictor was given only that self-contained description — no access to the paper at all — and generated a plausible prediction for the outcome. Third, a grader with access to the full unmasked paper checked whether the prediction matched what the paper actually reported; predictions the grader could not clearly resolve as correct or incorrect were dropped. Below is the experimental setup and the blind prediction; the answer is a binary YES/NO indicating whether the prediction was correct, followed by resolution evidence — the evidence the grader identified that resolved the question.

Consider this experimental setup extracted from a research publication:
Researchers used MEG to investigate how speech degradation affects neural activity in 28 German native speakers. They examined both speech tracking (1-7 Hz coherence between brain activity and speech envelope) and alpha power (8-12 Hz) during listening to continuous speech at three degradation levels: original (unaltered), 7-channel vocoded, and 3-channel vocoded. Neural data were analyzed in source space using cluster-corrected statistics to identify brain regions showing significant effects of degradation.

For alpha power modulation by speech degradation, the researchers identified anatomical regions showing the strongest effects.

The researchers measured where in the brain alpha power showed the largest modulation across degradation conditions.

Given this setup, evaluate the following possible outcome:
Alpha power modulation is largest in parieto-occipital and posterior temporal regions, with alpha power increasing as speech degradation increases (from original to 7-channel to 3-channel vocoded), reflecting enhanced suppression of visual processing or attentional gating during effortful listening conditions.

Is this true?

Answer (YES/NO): NO